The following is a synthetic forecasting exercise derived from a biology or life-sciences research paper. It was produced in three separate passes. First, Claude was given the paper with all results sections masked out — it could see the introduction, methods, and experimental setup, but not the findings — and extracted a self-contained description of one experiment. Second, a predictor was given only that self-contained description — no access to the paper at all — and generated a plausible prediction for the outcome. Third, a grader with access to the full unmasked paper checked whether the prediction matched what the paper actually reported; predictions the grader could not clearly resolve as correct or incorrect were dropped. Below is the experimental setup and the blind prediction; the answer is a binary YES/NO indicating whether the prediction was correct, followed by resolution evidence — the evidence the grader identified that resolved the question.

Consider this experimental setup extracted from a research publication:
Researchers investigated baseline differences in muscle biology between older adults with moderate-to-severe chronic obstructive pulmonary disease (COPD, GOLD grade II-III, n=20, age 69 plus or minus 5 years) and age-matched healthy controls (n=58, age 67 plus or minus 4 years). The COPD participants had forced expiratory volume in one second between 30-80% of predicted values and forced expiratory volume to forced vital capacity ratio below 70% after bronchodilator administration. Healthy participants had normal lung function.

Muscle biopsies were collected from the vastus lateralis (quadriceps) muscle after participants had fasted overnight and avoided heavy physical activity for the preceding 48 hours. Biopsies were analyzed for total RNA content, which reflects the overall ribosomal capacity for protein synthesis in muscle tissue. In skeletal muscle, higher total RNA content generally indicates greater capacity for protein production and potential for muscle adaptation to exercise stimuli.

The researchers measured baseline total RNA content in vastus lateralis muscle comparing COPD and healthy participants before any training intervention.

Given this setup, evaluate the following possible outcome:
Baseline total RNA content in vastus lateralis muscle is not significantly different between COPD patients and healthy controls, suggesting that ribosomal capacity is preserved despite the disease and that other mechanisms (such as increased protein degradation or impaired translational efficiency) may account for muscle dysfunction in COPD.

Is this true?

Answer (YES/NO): YES